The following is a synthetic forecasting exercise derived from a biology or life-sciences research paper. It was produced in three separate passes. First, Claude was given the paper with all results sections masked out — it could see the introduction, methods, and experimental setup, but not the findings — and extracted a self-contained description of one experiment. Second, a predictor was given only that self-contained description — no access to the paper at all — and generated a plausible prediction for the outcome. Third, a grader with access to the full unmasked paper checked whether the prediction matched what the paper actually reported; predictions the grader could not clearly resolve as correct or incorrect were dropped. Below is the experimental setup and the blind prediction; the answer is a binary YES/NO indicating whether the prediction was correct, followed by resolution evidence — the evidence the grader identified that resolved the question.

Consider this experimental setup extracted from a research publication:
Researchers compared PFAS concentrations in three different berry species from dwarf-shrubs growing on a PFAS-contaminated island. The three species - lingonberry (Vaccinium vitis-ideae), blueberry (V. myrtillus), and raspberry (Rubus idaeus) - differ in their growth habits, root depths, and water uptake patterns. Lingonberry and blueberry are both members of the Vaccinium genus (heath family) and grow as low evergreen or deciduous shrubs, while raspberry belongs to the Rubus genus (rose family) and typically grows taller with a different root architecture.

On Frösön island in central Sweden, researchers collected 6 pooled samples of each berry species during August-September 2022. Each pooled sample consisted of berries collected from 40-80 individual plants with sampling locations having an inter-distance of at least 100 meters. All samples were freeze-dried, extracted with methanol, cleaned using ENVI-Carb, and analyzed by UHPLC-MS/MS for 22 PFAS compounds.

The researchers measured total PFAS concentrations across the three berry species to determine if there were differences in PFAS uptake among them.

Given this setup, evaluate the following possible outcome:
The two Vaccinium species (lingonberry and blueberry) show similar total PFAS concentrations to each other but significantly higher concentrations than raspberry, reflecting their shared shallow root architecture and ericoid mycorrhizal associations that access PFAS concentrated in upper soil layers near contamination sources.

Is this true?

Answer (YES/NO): NO